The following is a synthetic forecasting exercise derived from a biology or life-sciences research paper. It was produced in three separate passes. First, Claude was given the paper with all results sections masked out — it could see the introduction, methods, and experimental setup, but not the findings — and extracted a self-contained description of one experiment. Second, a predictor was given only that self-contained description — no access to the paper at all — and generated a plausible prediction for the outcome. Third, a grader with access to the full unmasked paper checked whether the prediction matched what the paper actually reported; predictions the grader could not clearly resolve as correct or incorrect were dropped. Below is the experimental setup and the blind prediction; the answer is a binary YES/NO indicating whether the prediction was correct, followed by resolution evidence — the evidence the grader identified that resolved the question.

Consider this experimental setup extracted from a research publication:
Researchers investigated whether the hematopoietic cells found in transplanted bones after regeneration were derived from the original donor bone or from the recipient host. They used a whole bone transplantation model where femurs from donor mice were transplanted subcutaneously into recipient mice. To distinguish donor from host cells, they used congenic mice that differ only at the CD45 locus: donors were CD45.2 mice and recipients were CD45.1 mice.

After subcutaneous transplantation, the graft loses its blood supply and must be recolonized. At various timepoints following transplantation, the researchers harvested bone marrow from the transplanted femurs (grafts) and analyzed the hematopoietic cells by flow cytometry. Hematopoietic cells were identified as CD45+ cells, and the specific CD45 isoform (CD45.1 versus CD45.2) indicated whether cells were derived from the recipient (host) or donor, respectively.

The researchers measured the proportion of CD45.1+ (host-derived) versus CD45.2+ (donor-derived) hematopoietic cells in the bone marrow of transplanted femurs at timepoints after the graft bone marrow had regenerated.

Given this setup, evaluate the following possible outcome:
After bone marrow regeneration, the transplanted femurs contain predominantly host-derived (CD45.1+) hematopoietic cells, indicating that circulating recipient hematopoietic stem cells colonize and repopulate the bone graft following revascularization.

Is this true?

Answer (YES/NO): YES